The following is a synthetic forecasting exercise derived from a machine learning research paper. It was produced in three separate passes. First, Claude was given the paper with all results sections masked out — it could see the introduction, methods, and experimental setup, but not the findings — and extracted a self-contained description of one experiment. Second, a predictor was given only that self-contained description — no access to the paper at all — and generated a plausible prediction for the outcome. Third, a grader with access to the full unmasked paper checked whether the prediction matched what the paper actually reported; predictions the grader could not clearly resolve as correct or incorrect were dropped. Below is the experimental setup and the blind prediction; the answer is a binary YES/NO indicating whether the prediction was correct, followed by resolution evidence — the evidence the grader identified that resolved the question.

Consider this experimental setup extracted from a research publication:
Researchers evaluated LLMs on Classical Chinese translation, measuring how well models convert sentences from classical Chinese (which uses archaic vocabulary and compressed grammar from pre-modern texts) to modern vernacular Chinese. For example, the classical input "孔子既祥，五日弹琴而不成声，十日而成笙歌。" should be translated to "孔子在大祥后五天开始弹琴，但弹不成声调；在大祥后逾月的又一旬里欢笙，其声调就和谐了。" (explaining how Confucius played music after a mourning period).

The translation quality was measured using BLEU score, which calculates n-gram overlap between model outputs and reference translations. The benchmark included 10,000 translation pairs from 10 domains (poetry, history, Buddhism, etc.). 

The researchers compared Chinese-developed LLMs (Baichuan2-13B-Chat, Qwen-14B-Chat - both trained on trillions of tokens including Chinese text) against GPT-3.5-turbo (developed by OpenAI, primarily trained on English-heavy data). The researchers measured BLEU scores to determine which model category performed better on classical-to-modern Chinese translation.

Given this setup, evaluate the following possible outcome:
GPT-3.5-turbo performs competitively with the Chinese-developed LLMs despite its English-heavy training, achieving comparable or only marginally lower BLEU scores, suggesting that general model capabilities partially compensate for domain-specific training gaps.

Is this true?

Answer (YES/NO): NO